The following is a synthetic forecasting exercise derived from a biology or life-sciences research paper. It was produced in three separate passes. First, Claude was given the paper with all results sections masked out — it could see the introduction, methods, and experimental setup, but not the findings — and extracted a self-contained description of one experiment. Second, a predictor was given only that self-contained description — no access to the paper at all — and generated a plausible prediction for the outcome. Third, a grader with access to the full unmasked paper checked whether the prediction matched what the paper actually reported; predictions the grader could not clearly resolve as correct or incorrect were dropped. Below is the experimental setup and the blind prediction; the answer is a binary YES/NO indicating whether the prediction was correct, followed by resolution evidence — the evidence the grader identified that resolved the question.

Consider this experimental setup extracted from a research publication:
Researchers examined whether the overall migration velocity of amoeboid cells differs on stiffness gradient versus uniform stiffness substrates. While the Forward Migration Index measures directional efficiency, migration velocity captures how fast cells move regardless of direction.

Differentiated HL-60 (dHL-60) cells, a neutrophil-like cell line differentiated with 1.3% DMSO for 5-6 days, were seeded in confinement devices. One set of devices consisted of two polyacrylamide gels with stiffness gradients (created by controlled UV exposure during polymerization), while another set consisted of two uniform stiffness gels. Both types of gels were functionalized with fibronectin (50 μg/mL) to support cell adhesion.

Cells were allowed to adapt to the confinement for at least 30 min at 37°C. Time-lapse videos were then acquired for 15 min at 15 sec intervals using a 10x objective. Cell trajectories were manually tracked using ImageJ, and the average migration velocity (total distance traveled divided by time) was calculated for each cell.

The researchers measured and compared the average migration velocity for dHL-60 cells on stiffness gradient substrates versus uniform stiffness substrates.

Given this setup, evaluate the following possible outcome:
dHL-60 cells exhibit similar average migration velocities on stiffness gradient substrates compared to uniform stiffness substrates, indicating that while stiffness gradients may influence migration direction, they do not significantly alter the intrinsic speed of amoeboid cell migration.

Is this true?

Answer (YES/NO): YES